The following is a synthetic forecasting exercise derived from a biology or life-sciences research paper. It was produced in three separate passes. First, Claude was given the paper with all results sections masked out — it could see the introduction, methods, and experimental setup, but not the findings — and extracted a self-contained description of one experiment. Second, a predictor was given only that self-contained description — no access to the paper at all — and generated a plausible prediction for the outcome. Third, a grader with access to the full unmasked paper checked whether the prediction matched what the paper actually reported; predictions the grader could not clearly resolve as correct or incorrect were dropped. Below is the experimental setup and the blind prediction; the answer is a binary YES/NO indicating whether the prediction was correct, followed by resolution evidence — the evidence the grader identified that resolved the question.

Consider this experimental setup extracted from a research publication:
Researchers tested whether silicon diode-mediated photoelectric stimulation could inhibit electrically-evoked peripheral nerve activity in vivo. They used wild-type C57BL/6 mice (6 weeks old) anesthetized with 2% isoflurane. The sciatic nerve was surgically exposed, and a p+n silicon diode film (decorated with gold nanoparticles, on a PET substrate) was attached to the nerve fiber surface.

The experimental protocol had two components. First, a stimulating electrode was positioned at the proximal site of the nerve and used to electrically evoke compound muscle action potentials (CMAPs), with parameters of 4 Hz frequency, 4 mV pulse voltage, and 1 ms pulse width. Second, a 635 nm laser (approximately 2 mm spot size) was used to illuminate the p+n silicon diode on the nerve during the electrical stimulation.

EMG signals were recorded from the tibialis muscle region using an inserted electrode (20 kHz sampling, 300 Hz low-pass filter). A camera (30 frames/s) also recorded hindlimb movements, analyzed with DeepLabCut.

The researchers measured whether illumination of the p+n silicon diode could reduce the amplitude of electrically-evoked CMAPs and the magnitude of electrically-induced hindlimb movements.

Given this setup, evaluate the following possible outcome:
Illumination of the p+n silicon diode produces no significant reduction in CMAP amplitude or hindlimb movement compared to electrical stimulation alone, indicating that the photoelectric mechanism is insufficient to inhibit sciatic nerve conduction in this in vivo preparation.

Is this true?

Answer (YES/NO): NO